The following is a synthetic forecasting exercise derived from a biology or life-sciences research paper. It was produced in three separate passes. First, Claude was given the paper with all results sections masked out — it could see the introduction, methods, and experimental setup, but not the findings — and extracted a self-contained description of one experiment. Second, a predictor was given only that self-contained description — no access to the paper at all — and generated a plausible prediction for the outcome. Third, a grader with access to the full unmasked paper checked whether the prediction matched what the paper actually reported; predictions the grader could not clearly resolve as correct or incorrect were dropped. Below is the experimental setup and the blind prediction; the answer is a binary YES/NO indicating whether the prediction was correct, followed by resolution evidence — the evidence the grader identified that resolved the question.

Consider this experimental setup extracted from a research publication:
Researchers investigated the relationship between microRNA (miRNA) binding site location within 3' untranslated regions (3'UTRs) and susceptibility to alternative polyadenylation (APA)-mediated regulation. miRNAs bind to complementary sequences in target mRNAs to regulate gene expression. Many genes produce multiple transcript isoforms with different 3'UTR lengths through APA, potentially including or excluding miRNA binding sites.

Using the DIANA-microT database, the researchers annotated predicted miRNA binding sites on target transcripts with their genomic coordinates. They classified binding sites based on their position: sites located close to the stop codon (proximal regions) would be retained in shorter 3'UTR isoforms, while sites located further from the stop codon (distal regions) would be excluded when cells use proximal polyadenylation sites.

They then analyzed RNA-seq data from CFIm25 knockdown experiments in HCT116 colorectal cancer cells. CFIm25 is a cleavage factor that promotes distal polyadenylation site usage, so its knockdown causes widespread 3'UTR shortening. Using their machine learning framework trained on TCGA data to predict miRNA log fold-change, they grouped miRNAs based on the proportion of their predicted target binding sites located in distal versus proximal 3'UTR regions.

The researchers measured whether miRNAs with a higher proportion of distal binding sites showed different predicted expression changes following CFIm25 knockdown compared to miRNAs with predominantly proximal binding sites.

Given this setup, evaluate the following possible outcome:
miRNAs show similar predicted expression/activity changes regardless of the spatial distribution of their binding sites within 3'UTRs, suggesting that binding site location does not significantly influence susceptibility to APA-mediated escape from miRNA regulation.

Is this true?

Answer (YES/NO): NO